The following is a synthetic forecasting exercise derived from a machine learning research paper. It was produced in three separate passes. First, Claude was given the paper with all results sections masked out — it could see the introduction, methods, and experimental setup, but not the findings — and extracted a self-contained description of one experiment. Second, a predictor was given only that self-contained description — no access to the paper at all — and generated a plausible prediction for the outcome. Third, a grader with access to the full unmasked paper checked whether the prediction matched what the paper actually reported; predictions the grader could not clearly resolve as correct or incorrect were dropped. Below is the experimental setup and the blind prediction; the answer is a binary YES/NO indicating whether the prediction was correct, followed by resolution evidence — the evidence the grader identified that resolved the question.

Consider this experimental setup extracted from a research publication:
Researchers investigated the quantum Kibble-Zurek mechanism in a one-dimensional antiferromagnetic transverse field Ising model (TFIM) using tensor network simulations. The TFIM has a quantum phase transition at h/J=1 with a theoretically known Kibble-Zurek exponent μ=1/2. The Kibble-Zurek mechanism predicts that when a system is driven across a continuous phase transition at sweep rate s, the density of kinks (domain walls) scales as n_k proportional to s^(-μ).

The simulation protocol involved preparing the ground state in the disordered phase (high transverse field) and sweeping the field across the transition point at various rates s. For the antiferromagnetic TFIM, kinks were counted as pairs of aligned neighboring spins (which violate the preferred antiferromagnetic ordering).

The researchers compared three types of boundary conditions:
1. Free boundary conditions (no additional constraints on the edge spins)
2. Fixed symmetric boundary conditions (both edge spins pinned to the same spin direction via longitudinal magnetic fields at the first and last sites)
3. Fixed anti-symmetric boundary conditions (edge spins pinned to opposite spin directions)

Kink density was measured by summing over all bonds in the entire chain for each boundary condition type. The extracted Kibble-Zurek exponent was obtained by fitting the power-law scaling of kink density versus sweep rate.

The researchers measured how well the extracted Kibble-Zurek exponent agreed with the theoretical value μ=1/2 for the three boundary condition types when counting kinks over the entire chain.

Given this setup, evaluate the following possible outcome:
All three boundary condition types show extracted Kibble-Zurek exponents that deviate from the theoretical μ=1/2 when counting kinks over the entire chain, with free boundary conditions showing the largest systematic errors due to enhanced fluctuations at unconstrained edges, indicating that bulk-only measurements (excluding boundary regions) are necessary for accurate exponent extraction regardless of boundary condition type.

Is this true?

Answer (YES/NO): NO